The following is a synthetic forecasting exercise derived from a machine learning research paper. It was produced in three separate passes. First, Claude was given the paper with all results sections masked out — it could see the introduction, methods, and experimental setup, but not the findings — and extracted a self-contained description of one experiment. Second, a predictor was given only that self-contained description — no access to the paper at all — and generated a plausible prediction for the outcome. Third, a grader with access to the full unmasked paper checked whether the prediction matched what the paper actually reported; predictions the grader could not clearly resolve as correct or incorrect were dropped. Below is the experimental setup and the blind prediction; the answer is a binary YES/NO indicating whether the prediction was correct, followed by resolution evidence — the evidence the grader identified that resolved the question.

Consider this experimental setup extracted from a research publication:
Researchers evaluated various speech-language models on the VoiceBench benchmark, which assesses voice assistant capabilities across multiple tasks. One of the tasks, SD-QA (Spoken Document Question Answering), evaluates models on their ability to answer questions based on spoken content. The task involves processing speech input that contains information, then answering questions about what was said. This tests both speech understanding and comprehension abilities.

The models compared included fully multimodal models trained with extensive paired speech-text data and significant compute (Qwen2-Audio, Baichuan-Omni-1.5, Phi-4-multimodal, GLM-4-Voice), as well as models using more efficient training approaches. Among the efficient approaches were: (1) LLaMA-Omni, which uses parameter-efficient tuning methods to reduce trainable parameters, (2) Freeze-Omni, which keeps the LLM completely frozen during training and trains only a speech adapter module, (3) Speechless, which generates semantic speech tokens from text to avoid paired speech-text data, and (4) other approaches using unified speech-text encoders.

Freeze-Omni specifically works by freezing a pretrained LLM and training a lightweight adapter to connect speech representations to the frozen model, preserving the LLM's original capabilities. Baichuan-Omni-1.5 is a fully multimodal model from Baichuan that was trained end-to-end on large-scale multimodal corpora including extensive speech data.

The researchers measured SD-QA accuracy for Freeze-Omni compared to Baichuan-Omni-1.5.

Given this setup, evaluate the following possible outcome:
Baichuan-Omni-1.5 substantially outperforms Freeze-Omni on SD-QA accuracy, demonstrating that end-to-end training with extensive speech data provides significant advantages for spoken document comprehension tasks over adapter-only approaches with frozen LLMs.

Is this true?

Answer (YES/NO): NO